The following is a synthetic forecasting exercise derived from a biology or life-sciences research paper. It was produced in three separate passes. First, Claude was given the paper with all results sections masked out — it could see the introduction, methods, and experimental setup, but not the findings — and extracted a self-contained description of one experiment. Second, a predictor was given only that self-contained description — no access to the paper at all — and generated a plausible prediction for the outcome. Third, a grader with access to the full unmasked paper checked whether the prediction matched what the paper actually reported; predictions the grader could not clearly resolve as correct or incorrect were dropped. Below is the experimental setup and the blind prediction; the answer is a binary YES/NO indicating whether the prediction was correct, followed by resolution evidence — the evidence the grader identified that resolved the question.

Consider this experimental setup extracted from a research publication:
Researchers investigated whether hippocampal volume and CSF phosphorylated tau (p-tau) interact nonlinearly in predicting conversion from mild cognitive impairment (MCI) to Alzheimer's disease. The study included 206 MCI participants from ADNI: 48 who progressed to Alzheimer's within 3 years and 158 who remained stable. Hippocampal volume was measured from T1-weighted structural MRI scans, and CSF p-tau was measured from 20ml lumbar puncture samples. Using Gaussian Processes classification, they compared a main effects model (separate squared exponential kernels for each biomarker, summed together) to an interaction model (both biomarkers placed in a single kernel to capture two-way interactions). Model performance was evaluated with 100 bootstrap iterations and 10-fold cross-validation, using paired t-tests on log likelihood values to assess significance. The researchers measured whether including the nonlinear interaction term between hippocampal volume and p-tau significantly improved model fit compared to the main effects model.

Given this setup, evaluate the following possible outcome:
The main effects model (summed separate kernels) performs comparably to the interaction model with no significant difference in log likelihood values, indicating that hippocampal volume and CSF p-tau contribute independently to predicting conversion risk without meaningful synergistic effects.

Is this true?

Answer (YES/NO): NO